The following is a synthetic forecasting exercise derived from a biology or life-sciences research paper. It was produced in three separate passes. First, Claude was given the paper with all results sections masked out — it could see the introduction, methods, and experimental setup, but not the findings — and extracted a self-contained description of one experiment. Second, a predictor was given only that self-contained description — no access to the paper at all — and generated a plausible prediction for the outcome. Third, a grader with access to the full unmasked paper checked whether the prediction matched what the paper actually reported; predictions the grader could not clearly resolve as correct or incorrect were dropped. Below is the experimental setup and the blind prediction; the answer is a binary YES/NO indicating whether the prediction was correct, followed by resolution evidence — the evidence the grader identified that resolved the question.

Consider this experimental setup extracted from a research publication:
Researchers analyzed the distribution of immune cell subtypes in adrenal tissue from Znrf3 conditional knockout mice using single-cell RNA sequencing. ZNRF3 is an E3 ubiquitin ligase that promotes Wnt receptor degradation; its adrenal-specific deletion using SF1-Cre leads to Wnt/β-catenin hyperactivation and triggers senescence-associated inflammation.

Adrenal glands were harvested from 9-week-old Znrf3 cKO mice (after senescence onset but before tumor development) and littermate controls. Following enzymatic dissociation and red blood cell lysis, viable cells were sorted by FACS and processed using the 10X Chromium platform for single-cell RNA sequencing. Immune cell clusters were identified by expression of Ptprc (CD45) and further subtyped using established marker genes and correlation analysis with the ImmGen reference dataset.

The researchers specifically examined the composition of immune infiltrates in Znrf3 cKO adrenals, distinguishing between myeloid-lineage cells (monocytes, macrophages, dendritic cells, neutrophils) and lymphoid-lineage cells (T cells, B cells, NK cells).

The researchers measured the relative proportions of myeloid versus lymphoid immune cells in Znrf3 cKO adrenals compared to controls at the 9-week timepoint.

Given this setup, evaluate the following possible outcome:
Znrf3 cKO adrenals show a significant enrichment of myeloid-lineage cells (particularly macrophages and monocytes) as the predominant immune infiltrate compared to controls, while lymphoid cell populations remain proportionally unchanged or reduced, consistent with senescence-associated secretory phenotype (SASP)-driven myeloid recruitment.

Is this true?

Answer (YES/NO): NO